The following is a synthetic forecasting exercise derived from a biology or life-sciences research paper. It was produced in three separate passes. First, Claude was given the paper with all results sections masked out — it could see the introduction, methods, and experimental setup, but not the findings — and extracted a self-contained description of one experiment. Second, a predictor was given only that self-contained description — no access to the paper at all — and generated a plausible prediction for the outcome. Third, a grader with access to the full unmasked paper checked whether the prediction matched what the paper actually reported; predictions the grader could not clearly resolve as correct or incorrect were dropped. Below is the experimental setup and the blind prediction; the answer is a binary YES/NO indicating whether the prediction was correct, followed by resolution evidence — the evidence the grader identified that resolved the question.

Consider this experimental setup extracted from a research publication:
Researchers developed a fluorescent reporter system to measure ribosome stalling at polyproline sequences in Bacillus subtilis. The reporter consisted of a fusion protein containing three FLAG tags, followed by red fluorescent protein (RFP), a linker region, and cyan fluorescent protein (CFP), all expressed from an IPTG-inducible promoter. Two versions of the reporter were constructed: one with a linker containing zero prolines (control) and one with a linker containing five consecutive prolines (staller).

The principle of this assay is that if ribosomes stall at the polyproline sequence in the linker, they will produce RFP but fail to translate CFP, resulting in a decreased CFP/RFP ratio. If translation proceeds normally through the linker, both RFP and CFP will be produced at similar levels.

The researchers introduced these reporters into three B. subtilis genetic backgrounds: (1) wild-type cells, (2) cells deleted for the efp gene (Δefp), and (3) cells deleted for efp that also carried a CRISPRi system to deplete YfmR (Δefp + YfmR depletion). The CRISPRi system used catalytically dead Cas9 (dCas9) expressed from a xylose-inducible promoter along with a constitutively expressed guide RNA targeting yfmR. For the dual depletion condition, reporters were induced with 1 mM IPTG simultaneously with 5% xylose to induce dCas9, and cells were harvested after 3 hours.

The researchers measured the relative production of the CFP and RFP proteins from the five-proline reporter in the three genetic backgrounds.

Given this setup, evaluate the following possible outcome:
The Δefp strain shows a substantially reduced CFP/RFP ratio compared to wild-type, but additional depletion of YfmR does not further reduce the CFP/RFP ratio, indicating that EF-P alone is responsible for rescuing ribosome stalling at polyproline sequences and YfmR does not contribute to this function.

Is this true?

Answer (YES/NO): NO